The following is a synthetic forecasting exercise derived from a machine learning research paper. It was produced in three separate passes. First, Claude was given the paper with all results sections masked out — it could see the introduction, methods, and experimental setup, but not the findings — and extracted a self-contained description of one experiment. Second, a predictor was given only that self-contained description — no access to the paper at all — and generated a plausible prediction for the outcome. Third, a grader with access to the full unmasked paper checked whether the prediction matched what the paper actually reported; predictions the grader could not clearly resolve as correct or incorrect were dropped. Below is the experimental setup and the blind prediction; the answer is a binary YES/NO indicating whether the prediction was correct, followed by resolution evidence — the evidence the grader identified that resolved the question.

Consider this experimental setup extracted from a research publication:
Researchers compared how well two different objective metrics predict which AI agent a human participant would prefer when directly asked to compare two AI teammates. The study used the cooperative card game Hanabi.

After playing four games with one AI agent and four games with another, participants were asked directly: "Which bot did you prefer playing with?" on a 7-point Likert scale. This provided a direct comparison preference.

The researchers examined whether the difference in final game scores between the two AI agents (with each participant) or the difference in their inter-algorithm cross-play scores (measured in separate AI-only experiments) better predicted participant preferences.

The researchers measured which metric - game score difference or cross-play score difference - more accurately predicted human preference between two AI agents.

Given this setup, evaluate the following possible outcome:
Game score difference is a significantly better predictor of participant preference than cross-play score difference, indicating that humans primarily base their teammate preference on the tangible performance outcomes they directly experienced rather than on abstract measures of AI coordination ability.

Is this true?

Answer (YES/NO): NO